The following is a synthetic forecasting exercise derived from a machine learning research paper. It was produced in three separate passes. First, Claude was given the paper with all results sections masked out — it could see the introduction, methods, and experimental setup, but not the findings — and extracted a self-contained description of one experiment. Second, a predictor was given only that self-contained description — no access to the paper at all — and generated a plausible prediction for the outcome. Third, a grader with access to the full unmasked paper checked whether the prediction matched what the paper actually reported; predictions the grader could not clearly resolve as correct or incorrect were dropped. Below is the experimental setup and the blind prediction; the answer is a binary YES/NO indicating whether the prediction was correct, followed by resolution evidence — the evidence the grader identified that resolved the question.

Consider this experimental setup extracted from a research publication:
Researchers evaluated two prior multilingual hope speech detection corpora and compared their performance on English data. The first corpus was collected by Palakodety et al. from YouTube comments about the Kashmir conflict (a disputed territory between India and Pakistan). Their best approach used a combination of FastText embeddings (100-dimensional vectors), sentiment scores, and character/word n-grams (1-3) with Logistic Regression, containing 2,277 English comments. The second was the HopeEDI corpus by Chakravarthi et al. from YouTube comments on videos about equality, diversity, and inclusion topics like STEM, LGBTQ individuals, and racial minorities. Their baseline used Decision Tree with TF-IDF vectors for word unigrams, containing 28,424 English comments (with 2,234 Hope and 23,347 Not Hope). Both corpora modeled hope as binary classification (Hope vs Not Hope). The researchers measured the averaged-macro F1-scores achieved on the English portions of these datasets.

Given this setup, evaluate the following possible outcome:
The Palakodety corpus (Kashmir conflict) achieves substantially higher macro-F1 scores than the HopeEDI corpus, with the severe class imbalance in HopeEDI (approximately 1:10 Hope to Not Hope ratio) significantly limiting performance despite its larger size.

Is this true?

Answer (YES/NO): YES